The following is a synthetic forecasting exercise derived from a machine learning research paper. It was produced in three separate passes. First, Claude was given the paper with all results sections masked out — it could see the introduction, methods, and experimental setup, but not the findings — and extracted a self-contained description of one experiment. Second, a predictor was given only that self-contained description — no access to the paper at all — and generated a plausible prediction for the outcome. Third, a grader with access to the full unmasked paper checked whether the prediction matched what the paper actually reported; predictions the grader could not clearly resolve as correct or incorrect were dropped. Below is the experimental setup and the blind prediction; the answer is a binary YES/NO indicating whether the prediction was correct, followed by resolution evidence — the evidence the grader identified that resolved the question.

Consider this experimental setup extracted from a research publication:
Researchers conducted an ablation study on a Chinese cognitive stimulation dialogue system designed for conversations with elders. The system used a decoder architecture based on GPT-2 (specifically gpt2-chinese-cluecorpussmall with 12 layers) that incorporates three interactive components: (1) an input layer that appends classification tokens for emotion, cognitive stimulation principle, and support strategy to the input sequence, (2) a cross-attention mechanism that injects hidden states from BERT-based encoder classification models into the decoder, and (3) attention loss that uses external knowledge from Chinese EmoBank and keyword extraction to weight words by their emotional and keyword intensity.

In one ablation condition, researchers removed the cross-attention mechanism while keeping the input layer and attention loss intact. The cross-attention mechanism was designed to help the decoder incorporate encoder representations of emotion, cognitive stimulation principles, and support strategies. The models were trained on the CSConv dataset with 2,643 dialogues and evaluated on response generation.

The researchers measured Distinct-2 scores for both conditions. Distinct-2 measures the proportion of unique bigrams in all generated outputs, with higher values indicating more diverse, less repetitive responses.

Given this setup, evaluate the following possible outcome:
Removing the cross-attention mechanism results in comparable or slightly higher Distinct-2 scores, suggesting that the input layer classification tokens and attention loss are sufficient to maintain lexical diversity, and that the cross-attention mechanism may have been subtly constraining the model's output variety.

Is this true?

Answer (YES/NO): YES